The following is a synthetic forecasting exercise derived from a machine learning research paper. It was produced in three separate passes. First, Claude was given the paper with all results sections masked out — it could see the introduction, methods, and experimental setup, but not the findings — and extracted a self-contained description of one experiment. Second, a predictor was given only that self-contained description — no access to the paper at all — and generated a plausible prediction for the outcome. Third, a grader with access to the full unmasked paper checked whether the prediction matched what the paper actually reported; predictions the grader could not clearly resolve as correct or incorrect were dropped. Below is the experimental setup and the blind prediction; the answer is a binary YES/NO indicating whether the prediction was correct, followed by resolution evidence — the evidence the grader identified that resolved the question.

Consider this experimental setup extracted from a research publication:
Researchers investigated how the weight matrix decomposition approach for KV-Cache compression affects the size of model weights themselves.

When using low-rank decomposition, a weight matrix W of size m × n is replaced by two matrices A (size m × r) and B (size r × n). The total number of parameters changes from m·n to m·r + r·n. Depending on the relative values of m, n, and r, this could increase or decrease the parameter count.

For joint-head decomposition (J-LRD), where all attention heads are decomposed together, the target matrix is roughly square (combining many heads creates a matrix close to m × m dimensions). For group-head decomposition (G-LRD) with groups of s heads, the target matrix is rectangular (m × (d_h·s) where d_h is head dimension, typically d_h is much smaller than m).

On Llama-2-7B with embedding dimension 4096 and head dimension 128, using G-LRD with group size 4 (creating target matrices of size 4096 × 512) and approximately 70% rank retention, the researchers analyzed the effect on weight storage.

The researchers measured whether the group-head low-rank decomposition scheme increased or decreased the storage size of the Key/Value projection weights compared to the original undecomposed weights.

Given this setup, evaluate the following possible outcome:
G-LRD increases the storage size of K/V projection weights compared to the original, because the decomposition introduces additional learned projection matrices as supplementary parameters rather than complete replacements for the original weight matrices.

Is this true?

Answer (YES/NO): NO